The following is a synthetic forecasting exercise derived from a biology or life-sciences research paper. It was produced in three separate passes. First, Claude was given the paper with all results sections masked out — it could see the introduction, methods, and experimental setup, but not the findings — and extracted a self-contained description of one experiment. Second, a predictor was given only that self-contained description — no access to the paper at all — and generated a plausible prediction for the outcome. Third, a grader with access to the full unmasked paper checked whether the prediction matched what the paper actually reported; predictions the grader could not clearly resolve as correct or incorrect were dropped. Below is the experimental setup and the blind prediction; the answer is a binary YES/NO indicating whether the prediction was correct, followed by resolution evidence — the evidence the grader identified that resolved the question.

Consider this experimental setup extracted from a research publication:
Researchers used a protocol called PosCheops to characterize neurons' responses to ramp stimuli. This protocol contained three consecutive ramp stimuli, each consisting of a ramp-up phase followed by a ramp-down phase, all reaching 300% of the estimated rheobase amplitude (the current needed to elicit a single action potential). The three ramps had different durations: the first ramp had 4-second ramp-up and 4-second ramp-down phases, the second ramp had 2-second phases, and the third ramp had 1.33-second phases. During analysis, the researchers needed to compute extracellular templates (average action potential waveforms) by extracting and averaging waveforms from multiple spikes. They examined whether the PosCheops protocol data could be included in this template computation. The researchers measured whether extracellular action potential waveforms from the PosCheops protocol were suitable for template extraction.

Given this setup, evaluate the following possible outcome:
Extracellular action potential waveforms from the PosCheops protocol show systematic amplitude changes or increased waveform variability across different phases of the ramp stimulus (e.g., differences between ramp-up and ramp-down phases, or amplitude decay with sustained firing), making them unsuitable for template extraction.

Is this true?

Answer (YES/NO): YES